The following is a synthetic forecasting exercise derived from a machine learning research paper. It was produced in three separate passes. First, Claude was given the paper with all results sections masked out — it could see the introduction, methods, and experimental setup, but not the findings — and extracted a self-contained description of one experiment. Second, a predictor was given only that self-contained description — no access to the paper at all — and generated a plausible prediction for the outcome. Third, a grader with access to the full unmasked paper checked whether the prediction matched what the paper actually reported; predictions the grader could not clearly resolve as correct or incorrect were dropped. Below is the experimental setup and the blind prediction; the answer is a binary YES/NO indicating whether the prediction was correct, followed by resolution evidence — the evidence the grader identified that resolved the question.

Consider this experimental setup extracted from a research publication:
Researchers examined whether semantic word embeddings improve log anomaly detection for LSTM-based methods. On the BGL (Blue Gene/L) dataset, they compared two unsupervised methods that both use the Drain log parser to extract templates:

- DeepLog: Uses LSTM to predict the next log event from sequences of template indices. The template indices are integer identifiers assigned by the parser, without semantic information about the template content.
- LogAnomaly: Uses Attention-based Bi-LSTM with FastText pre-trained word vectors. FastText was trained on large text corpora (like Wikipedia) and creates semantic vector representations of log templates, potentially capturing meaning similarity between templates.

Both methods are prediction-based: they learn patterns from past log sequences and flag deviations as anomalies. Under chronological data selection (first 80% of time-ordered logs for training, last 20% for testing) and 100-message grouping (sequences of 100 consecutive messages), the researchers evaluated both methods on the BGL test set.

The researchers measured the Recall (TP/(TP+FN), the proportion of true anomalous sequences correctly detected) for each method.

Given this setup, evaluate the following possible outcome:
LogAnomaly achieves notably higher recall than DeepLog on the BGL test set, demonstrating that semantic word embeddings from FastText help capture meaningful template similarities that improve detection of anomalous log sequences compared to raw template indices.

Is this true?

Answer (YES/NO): YES